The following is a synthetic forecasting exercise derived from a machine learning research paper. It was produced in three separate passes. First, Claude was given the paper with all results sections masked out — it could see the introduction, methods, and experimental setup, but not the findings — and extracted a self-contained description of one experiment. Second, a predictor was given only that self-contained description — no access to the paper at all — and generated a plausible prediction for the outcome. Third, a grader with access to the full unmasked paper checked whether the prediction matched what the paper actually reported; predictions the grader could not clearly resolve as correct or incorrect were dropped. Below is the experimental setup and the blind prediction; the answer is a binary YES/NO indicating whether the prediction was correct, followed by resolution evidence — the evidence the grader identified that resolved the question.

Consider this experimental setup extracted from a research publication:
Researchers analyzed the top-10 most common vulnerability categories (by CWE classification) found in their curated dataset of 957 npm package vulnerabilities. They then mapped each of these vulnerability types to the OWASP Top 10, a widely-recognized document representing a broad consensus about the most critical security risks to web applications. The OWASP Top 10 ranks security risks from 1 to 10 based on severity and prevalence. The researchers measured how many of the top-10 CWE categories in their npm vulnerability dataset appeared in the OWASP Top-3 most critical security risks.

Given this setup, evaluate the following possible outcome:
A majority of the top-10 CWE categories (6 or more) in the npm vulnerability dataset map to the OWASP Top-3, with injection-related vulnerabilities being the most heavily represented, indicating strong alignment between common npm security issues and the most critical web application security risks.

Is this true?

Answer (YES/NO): NO